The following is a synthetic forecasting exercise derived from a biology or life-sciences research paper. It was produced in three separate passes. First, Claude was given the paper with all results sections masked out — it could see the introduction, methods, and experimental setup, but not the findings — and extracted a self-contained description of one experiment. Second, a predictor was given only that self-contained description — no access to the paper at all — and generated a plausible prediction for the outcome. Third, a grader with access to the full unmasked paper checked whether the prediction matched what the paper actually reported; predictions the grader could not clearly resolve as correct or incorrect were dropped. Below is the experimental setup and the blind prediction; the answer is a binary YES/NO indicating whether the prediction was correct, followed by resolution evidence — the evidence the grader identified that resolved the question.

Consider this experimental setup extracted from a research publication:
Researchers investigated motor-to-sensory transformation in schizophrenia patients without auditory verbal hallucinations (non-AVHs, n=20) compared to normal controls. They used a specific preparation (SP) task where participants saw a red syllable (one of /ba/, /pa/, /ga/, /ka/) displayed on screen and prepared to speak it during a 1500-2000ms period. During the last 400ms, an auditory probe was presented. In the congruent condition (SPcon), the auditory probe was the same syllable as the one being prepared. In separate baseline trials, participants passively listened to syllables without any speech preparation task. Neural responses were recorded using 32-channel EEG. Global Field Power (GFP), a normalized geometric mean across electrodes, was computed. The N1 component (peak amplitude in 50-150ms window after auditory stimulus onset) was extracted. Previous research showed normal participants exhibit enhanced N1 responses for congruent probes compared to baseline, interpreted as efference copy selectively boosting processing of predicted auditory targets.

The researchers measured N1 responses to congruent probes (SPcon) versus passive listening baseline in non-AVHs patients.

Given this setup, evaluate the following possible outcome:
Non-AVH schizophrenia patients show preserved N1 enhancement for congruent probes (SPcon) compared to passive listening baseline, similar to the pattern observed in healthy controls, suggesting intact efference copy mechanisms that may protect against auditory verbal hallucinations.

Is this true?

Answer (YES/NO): YES